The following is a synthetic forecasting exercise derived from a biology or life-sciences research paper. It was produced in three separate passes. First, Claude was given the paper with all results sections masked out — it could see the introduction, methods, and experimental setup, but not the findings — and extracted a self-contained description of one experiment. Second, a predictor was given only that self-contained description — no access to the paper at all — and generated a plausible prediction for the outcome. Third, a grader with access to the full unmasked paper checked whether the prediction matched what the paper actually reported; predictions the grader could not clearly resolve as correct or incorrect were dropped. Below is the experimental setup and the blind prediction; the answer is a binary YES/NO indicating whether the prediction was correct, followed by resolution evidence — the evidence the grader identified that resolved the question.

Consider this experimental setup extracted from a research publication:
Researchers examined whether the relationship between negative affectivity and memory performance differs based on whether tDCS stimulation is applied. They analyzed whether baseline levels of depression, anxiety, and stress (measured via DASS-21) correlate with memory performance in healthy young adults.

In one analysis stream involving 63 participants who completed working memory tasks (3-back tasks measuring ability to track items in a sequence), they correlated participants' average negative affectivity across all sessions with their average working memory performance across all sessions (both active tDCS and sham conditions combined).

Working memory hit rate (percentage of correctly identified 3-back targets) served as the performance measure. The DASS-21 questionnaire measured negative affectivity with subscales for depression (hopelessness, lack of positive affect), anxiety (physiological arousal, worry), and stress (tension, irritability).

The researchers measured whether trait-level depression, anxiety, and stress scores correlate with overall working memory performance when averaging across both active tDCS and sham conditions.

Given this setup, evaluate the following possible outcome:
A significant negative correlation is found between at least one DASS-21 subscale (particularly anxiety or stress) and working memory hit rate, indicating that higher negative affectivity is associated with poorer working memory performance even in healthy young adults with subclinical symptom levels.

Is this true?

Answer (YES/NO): NO